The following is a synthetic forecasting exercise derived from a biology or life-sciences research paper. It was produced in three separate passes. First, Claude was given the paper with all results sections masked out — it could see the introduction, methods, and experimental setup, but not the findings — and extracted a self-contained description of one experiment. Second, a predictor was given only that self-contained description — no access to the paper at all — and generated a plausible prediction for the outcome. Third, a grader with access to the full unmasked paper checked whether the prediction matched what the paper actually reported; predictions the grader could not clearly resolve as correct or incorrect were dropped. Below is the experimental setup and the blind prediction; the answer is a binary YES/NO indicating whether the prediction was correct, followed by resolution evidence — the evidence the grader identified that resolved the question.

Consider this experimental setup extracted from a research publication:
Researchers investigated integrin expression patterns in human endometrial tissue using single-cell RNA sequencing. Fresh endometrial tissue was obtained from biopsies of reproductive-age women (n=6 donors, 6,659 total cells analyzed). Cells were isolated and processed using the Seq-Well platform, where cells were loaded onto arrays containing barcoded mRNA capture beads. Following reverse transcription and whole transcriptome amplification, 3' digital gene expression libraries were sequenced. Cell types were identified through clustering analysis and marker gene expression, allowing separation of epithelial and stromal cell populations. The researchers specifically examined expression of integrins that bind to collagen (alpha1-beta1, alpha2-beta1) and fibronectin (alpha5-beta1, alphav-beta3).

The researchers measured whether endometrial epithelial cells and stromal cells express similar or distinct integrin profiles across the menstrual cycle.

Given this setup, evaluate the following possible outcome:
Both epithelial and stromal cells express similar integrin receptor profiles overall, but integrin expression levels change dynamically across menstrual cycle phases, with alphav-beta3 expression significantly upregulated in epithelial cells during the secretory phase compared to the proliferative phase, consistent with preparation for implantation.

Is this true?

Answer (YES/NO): NO